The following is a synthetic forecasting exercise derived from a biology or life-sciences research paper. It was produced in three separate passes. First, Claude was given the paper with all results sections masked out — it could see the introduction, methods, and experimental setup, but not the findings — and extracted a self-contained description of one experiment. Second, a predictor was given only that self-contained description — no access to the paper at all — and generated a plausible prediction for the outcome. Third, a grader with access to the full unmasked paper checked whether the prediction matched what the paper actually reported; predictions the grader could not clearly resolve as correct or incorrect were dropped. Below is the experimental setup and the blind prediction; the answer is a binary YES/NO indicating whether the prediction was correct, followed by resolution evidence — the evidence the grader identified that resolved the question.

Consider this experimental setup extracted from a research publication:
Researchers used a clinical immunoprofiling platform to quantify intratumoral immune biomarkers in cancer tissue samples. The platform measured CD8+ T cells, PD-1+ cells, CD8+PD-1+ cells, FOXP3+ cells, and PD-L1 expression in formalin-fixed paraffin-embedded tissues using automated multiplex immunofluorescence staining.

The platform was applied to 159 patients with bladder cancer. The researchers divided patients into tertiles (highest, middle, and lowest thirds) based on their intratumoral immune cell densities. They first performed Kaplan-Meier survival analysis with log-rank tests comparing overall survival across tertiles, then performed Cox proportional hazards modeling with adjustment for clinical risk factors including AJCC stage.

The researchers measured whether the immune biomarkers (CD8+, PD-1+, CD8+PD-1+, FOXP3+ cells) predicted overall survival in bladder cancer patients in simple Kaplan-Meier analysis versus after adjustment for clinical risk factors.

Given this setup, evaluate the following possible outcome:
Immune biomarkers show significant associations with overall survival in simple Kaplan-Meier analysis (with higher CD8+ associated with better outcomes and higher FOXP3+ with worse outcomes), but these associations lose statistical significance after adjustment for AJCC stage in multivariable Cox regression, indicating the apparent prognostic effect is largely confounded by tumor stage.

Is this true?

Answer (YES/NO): NO